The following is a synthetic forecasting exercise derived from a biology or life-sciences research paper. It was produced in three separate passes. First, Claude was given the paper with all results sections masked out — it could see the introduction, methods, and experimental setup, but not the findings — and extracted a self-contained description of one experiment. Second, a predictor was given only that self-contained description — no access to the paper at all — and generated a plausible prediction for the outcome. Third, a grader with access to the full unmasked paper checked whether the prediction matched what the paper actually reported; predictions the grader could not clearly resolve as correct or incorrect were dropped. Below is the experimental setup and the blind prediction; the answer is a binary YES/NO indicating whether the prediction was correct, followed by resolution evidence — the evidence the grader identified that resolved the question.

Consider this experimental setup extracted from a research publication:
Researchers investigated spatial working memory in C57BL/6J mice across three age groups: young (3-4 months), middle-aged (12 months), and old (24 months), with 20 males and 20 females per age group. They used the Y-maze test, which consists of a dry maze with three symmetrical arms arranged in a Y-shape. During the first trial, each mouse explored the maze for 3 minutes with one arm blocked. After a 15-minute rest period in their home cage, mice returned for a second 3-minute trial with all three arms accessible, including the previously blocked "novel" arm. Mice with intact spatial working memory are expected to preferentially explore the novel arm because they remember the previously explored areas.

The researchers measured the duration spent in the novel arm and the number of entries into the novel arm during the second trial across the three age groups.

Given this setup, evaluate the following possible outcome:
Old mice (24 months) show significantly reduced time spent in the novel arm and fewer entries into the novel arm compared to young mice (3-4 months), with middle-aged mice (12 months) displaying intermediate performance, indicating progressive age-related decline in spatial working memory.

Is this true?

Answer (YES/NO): NO